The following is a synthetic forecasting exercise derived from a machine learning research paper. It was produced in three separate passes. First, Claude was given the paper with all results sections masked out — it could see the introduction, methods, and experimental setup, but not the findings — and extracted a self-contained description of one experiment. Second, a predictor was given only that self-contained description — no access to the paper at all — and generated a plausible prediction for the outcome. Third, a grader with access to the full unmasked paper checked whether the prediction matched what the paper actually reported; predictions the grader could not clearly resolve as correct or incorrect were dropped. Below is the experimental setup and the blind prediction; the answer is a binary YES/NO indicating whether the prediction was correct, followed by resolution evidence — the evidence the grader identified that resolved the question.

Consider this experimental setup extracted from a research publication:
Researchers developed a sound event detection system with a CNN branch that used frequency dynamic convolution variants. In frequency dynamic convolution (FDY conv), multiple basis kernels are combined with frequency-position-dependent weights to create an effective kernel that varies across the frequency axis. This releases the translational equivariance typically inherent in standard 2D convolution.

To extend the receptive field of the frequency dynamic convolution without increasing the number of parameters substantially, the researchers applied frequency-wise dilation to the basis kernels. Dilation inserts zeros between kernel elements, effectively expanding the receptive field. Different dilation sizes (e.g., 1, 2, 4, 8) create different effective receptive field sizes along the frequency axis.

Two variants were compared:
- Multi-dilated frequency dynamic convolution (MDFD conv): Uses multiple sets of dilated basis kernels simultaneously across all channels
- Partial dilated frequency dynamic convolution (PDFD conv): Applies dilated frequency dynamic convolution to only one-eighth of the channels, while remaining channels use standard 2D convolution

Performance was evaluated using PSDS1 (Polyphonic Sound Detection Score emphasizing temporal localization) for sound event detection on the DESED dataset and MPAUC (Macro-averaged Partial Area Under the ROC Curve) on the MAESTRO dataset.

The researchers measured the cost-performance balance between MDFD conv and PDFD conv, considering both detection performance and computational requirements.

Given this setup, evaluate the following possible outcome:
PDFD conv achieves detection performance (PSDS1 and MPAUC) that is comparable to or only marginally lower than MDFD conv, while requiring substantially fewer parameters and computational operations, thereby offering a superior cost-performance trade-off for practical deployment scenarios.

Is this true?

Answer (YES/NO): YES